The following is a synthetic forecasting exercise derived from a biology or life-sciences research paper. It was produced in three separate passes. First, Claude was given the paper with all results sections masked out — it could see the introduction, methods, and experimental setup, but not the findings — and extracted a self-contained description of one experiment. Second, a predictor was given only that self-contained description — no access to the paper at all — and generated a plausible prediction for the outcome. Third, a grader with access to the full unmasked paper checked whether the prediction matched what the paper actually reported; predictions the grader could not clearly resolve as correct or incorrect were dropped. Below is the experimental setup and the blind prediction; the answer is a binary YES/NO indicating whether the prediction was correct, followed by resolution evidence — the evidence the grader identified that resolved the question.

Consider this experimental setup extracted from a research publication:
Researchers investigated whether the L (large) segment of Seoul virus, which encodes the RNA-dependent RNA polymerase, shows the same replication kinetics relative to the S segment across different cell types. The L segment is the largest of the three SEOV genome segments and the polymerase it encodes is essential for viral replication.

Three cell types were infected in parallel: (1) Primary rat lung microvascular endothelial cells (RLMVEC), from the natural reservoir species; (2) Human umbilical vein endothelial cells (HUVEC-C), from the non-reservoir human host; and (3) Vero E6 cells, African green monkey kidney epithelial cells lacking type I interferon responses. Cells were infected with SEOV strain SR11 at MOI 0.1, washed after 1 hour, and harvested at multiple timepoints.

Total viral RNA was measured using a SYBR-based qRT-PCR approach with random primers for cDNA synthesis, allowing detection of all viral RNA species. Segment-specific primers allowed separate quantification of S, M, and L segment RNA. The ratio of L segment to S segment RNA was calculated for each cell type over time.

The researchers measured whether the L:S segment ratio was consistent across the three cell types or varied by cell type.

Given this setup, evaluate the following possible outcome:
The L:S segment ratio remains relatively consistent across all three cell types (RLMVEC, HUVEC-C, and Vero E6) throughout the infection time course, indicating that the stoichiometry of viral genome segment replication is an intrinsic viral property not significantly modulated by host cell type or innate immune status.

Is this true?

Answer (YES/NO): YES